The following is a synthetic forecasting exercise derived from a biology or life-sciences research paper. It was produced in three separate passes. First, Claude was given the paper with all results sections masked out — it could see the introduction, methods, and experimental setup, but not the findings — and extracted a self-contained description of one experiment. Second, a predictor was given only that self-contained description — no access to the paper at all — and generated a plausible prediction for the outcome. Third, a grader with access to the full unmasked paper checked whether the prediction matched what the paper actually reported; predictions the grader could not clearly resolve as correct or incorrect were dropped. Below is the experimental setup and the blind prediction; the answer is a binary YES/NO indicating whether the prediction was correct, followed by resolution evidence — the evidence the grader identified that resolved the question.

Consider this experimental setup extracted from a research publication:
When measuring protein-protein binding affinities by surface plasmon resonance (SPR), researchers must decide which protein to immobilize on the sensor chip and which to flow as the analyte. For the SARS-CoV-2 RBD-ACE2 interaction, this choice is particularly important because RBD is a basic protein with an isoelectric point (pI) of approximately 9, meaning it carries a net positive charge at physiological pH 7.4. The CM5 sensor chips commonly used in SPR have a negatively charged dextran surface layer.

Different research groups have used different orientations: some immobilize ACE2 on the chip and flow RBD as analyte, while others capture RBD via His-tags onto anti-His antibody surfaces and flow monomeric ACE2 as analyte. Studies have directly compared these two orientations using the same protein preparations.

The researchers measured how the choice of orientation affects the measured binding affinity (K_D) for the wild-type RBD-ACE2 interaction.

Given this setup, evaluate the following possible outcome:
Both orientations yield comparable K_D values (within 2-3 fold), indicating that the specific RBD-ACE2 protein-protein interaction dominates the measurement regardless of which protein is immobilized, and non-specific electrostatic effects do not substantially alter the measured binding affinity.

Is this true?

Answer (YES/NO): NO